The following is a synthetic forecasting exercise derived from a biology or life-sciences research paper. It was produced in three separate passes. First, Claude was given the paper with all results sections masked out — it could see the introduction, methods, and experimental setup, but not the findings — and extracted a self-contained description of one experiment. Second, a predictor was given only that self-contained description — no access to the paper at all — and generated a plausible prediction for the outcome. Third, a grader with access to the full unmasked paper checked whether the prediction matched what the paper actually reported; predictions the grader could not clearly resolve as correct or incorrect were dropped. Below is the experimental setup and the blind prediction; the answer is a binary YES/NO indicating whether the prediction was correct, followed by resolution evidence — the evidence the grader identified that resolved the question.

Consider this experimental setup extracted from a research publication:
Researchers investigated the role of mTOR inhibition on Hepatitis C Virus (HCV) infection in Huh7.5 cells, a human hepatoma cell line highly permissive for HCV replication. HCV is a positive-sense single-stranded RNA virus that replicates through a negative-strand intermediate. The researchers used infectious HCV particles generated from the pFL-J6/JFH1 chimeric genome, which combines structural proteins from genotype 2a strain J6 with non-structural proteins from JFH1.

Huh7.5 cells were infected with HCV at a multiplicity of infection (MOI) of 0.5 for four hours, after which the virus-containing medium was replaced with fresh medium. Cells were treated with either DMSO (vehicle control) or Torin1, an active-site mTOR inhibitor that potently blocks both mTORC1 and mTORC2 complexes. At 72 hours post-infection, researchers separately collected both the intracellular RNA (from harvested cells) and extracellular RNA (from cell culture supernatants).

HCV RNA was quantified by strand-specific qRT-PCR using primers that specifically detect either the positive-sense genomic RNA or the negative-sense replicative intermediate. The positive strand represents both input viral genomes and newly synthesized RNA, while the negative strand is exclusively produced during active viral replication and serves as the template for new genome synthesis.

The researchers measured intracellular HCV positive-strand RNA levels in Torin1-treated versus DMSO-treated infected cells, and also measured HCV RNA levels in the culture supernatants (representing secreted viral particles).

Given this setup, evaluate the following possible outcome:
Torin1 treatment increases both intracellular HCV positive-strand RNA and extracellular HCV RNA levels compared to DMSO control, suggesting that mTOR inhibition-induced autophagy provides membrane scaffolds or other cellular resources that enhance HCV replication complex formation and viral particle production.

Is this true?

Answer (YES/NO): NO